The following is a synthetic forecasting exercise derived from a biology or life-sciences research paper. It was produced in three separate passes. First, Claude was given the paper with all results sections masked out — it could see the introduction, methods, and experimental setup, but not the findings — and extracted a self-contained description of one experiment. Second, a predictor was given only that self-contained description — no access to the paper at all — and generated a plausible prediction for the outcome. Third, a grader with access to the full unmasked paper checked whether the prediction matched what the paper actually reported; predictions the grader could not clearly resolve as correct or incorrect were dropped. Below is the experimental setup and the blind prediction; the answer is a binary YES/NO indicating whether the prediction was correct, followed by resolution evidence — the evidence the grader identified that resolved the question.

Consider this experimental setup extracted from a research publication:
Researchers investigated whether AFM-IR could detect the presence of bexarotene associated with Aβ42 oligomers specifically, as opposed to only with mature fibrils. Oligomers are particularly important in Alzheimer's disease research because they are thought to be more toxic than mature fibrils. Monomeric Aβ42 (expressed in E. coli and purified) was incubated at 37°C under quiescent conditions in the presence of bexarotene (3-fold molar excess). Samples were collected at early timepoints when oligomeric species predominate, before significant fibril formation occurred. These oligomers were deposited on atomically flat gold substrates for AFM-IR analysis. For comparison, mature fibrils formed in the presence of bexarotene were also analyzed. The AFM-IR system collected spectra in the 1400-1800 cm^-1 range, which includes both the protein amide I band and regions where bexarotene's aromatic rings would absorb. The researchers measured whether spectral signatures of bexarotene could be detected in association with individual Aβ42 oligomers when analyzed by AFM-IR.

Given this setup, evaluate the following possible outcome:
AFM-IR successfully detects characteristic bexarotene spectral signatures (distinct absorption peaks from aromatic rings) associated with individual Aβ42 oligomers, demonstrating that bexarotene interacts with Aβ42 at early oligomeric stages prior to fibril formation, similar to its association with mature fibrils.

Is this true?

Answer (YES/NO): NO